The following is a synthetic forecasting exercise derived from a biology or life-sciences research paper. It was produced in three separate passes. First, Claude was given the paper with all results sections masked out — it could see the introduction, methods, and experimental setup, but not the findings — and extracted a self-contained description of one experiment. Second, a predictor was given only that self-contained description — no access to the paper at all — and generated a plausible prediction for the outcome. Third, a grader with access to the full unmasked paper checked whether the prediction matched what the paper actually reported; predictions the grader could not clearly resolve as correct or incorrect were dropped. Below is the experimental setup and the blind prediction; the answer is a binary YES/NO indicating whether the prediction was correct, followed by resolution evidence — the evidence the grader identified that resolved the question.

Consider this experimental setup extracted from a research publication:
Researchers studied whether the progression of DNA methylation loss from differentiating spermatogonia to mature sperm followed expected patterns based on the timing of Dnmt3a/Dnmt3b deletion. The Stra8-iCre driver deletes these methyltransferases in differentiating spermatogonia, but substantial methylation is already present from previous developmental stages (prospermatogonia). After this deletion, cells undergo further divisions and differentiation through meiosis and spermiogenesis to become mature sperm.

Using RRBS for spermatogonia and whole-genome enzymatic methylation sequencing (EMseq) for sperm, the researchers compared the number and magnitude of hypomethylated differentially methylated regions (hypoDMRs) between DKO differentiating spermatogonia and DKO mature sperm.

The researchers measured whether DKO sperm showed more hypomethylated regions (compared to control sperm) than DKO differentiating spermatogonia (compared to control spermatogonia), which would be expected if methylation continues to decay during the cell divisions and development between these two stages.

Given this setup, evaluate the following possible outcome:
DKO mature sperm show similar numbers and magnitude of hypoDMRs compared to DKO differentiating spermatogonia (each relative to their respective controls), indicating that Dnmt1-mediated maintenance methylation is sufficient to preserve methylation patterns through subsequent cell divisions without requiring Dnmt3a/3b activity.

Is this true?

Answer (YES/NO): NO